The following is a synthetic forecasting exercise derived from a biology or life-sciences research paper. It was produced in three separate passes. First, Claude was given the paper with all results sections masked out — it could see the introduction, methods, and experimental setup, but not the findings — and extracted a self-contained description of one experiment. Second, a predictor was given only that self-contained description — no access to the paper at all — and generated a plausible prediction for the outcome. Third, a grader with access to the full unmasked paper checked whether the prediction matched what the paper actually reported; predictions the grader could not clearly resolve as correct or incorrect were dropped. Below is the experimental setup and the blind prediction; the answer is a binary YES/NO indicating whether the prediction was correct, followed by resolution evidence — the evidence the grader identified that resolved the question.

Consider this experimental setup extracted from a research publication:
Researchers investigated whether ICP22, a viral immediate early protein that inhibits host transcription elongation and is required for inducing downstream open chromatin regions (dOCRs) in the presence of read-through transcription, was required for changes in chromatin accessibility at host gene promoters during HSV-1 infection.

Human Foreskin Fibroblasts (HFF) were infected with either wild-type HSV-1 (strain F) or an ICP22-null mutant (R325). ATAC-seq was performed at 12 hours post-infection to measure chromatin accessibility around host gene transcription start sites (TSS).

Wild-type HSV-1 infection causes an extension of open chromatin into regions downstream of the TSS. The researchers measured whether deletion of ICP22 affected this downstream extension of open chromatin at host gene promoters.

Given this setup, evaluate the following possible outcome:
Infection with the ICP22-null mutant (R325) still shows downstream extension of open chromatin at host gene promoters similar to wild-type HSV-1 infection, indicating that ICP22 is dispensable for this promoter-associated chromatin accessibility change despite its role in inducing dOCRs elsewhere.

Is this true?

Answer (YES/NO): YES